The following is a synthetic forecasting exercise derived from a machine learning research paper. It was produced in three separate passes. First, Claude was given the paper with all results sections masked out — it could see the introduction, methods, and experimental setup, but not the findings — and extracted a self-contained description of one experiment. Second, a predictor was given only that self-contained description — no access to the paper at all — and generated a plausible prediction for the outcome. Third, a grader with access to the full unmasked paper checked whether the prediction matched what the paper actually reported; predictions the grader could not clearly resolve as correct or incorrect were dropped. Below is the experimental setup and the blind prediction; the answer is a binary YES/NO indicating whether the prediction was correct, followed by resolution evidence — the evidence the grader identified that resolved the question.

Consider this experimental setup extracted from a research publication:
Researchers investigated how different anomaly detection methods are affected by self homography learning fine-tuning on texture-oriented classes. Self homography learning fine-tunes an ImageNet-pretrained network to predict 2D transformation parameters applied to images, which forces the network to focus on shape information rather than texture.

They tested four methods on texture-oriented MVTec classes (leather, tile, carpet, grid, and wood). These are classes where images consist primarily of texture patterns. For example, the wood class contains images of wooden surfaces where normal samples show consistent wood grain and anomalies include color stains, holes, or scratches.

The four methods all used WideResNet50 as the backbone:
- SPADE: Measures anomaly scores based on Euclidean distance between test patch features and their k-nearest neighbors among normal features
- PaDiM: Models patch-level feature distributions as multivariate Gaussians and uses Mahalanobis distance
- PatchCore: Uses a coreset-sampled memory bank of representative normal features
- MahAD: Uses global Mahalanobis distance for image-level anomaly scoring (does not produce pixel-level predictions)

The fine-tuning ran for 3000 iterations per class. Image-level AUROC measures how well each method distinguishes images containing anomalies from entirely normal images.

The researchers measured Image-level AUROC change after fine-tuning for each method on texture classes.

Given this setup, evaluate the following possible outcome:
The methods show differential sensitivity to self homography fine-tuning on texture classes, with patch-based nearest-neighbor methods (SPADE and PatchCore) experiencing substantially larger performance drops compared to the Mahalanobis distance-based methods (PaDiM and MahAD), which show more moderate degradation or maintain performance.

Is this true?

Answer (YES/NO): NO